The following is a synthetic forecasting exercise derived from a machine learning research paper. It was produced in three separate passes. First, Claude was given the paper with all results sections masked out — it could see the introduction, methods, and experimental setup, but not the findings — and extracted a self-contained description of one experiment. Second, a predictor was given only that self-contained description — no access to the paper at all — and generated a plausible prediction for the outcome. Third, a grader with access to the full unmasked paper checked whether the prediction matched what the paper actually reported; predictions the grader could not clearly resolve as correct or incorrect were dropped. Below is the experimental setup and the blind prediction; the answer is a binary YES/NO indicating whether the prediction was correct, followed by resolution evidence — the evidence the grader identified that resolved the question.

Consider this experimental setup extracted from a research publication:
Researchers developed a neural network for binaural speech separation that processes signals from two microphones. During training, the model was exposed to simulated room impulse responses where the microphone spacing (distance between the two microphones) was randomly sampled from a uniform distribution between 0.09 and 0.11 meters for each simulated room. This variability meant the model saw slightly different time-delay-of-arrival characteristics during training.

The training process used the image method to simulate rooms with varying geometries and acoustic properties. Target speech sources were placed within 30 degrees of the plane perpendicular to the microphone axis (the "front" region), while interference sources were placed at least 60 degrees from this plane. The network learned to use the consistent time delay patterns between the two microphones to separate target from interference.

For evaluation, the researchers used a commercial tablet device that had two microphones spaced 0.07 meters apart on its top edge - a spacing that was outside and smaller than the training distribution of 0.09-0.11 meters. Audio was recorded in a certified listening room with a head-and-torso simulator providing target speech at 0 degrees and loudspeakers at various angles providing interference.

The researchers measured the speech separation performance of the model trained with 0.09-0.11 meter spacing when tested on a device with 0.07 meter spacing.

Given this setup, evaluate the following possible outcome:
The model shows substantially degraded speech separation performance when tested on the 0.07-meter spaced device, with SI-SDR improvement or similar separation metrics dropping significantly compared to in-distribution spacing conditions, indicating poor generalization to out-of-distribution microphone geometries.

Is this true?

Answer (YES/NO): NO